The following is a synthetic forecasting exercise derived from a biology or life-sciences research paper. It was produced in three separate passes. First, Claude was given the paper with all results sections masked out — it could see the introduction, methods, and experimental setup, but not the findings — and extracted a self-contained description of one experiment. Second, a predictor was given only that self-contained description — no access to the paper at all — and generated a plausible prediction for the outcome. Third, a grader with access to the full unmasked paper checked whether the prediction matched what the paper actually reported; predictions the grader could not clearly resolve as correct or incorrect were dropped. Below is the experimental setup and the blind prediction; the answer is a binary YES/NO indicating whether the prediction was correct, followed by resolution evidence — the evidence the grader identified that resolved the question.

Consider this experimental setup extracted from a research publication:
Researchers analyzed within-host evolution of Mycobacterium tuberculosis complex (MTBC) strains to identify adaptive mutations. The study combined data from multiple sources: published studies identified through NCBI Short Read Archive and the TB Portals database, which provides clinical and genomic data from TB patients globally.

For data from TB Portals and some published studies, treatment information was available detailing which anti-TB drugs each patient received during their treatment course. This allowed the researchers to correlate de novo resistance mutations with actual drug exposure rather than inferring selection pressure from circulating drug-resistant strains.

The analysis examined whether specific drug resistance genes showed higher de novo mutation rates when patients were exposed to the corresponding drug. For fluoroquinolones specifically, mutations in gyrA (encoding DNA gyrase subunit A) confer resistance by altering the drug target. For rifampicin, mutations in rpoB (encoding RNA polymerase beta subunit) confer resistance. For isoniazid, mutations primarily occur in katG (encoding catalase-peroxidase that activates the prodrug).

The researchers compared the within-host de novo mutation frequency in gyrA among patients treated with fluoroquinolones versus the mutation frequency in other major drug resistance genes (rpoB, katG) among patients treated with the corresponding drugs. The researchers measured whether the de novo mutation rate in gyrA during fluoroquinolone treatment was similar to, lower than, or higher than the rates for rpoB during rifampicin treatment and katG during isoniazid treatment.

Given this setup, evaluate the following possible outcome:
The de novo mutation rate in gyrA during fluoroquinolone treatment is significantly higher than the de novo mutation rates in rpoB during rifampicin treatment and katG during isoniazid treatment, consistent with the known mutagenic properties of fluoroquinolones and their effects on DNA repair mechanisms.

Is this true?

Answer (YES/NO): YES